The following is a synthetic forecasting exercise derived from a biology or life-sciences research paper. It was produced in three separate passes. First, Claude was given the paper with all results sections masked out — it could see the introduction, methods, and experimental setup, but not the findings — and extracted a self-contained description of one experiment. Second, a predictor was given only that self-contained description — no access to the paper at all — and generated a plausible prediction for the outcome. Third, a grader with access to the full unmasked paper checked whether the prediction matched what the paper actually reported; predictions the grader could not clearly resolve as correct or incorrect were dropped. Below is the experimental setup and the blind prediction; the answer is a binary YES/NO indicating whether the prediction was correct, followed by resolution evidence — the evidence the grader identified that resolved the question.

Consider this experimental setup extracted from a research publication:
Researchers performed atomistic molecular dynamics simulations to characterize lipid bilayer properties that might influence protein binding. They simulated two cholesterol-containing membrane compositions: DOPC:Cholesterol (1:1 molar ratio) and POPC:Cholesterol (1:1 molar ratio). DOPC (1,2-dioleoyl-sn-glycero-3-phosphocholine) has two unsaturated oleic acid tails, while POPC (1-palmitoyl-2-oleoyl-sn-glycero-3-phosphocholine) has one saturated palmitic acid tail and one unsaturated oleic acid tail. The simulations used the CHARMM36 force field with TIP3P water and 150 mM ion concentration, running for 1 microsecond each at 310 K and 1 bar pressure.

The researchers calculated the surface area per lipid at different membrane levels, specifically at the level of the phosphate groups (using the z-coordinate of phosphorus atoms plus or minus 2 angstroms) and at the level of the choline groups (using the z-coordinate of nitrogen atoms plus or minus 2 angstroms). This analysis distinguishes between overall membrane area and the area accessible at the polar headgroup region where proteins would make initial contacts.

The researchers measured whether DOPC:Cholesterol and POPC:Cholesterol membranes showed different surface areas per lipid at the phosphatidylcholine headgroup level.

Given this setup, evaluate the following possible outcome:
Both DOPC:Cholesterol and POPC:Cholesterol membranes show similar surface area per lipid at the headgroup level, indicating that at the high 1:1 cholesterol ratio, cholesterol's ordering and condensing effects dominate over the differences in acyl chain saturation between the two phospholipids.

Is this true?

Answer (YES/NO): NO